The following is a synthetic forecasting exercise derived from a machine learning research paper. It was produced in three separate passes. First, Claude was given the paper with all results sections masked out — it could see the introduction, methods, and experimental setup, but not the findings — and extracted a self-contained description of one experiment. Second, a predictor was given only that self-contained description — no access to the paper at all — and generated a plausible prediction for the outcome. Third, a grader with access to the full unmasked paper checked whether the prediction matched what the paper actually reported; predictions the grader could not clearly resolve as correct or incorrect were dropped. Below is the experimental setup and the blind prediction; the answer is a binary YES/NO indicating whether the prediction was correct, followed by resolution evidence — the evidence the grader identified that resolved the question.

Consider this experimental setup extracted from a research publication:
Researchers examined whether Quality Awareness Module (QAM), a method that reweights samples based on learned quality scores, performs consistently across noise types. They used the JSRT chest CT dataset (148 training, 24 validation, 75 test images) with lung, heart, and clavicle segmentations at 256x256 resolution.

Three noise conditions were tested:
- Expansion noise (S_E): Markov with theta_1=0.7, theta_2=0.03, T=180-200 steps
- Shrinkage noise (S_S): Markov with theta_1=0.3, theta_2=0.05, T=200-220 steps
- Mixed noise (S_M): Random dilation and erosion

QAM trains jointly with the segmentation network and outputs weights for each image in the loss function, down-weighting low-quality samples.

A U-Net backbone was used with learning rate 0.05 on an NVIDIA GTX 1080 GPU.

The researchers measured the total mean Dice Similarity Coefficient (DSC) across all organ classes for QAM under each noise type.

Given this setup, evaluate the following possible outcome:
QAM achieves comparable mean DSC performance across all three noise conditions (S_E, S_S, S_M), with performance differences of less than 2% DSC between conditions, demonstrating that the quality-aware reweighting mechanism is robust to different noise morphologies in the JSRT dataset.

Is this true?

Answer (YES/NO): NO